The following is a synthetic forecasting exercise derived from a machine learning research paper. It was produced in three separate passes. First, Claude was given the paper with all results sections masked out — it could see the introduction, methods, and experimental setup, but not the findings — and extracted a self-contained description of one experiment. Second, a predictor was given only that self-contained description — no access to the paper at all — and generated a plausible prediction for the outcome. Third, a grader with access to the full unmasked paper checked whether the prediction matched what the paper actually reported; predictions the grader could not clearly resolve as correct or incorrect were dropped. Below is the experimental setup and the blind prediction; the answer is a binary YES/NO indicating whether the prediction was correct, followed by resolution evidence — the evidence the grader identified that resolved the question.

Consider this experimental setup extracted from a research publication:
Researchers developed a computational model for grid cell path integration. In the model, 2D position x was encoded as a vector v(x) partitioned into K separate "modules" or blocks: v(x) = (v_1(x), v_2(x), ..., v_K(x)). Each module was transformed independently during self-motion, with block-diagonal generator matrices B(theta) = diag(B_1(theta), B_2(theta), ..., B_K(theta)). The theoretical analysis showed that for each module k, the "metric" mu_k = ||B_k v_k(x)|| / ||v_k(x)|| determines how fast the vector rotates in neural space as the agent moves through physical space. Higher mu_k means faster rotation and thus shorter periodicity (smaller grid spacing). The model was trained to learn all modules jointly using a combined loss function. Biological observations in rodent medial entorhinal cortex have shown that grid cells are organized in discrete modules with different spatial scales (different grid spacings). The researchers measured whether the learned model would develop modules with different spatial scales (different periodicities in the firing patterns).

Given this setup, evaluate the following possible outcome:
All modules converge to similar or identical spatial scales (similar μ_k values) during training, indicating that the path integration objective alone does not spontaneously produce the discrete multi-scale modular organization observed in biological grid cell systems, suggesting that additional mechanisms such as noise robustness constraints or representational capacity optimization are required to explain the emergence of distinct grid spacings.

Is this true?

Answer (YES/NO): NO